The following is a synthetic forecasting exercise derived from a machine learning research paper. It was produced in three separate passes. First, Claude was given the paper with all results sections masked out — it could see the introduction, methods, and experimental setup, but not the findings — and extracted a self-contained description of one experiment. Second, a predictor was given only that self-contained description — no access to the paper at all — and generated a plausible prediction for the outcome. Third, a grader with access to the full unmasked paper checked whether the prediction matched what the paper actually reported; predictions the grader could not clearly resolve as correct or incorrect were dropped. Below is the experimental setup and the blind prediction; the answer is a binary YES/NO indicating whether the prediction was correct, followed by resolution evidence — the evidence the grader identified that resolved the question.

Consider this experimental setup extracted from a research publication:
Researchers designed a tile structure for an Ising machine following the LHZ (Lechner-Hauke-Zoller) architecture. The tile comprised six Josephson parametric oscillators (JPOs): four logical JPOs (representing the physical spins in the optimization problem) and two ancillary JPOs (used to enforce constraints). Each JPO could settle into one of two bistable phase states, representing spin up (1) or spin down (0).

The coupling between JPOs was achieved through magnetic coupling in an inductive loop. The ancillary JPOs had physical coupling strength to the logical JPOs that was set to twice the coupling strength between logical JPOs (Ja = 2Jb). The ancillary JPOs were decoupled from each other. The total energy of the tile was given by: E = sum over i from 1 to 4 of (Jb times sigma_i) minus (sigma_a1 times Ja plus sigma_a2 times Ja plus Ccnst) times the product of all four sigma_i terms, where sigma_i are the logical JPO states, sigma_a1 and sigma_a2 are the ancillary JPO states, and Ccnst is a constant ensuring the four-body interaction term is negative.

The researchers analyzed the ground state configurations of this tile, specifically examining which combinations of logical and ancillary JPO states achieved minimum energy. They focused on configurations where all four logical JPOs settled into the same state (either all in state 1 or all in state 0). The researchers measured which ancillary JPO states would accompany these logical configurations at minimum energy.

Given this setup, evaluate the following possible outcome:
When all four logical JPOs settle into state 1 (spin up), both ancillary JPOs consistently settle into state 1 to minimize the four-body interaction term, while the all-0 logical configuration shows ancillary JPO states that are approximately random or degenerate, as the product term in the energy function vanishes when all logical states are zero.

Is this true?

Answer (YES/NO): NO